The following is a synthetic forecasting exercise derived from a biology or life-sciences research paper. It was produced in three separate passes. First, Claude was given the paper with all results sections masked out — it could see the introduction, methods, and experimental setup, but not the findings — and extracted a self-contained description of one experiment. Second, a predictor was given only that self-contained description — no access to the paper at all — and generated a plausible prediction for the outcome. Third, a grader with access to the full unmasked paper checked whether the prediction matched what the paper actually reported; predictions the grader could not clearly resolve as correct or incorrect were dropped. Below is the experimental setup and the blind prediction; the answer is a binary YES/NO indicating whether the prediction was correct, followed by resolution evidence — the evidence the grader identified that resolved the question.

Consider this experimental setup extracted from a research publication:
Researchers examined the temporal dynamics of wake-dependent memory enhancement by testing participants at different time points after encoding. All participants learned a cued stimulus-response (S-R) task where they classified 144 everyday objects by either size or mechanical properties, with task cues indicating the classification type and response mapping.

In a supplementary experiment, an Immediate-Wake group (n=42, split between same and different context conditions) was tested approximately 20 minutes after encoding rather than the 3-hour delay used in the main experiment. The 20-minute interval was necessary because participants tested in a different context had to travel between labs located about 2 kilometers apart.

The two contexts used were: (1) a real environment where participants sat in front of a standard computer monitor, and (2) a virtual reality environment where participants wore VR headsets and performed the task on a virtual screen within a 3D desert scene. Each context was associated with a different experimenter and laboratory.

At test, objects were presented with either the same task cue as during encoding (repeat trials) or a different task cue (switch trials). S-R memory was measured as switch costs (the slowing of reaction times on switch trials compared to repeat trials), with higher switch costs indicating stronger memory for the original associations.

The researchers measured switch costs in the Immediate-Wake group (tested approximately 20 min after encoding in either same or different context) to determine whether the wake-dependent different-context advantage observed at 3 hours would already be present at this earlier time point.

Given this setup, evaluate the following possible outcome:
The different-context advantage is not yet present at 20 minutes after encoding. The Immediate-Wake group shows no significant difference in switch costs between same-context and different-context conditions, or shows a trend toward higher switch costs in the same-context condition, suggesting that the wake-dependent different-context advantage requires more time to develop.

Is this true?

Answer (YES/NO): NO